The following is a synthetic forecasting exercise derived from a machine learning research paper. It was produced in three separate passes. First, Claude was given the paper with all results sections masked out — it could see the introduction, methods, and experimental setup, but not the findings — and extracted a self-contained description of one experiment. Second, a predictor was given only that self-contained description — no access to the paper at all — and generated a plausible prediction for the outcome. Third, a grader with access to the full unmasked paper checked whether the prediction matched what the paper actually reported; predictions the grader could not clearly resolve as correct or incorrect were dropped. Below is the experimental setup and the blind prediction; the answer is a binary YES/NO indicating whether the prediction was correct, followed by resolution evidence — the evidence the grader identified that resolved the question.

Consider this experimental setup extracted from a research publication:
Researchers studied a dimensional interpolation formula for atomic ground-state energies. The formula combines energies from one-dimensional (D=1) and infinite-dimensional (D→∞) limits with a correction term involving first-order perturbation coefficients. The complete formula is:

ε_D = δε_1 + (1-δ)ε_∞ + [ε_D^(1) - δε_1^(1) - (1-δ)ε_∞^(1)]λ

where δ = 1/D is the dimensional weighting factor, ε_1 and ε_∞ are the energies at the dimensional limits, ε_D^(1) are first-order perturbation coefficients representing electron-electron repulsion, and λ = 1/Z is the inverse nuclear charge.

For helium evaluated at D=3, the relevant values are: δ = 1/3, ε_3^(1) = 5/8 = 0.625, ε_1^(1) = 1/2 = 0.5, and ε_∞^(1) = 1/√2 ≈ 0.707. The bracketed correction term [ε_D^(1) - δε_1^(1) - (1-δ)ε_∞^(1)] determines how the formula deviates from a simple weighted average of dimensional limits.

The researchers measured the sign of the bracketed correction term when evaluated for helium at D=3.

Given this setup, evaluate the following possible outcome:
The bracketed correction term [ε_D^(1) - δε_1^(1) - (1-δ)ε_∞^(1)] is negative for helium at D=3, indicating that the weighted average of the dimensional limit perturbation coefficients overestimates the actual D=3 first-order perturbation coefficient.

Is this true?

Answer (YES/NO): YES